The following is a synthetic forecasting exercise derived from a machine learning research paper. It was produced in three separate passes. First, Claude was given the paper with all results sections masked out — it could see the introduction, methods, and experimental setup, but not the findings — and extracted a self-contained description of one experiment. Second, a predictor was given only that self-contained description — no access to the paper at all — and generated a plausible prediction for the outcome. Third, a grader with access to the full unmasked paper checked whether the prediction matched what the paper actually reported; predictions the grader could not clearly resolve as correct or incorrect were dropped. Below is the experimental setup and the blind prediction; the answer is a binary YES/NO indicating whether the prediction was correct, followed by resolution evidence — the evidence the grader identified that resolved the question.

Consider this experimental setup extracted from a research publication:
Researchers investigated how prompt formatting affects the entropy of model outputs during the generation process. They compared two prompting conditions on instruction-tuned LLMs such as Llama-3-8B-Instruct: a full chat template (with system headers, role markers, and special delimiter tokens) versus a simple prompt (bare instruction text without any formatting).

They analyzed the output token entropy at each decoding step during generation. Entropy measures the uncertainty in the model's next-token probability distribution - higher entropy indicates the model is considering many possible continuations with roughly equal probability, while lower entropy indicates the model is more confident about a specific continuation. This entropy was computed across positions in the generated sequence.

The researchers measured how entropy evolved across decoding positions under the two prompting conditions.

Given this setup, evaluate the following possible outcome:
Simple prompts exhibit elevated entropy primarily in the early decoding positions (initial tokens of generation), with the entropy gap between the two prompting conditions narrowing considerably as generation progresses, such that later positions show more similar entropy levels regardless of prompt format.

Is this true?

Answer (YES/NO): NO